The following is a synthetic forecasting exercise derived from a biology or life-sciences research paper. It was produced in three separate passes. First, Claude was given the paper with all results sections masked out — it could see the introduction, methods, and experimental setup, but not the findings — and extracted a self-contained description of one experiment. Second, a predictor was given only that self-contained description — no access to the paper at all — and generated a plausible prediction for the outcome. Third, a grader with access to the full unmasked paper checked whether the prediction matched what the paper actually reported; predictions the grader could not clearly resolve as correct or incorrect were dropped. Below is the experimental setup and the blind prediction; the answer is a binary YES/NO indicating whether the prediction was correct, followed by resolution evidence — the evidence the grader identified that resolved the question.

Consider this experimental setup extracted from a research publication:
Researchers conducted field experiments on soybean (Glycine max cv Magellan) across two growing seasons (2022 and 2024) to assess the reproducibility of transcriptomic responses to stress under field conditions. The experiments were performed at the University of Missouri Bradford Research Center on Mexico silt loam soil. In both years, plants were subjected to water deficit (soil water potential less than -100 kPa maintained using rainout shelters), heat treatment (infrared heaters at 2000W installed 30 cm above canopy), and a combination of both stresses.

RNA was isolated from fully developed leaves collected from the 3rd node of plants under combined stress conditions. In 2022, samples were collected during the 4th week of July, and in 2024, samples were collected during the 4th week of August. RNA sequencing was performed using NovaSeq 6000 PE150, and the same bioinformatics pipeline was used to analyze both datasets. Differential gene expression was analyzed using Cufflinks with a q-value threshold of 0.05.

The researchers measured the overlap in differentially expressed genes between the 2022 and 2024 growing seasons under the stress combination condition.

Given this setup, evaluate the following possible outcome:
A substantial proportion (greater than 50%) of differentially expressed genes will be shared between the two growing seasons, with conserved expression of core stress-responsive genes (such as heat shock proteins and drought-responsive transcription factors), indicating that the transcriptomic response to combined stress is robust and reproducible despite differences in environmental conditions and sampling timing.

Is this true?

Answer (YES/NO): NO